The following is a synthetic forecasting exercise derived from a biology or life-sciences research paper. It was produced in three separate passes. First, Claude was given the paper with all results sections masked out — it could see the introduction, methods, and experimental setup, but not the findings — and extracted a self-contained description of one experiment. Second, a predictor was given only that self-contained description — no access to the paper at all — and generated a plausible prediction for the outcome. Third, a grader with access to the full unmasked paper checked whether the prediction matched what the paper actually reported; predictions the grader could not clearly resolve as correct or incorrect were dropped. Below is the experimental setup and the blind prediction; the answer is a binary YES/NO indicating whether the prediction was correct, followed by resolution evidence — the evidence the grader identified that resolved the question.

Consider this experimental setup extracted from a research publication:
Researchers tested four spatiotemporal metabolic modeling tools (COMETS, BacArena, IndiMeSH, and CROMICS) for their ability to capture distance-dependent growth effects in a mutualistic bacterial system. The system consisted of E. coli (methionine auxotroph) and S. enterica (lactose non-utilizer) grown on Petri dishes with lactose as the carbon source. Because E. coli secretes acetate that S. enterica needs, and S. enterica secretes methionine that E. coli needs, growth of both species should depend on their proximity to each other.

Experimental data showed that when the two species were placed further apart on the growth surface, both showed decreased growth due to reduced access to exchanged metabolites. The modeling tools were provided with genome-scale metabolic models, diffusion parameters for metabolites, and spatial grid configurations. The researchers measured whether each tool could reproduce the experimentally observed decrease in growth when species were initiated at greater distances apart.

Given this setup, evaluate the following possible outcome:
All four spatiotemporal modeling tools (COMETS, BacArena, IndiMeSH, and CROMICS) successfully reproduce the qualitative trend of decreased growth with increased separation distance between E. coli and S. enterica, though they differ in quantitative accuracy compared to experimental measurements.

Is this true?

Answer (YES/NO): NO